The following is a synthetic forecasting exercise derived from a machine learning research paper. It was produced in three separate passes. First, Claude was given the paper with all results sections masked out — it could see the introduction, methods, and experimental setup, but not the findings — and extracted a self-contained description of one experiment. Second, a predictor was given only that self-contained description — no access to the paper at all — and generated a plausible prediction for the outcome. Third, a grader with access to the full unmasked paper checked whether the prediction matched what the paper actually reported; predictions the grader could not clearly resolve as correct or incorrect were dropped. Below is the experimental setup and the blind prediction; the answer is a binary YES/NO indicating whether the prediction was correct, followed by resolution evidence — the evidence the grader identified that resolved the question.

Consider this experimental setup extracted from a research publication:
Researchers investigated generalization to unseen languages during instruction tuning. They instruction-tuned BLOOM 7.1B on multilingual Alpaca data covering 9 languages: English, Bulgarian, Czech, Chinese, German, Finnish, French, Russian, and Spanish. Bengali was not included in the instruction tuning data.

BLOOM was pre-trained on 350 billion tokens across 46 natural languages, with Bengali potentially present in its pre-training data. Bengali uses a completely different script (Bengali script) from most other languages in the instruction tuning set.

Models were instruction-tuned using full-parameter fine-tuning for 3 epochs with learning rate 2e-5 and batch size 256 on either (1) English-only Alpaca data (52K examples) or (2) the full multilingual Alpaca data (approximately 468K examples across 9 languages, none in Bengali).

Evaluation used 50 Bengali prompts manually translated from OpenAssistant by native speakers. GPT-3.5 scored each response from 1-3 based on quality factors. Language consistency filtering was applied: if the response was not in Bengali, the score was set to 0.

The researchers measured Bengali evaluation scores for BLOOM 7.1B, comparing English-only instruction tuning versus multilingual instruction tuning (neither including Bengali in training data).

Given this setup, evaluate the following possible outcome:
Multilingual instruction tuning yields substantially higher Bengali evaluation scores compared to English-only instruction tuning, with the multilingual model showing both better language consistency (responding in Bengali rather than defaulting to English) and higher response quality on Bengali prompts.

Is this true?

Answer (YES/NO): NO